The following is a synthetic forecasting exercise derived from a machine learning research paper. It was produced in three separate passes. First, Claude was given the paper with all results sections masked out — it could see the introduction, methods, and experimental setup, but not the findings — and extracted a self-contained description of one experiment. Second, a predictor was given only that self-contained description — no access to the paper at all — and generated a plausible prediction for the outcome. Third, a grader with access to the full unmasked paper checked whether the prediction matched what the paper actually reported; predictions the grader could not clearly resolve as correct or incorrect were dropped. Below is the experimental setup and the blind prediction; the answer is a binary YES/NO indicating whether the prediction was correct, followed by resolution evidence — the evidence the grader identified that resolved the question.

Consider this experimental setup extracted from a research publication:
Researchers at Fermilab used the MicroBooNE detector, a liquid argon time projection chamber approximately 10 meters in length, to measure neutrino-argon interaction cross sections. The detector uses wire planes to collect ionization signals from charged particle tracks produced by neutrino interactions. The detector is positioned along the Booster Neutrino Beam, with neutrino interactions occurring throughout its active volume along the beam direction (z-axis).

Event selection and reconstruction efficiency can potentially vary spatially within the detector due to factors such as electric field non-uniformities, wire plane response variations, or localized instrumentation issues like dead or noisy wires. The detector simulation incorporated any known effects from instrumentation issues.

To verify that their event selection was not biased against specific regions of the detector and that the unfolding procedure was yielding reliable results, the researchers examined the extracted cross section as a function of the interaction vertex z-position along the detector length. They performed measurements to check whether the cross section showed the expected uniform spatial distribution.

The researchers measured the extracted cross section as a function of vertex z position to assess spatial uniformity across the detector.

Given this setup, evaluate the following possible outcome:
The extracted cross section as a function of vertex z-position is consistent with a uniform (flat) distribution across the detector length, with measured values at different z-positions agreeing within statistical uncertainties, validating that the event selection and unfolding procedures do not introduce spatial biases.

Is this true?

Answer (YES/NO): YES